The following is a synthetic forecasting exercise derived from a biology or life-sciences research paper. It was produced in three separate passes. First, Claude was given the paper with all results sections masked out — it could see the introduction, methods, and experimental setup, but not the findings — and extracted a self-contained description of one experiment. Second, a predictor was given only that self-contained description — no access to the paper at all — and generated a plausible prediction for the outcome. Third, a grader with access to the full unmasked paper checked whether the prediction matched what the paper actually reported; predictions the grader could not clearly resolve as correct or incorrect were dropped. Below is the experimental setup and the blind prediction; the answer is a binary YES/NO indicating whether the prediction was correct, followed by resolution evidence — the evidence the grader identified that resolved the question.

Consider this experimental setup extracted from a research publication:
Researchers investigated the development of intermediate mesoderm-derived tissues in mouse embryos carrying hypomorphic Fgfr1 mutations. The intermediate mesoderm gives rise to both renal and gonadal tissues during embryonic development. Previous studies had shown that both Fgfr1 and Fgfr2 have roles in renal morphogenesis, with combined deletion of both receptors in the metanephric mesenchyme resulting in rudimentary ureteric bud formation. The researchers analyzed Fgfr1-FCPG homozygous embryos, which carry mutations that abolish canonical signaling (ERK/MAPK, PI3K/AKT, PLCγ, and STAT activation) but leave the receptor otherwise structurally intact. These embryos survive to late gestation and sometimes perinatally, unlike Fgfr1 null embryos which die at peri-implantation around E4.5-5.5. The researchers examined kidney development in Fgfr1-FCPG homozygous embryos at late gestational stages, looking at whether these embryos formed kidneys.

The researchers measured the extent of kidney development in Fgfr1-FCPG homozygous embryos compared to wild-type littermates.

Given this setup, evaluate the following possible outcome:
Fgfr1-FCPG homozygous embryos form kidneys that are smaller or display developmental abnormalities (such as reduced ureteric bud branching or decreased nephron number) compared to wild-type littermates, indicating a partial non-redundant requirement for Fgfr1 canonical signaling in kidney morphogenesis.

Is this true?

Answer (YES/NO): NO